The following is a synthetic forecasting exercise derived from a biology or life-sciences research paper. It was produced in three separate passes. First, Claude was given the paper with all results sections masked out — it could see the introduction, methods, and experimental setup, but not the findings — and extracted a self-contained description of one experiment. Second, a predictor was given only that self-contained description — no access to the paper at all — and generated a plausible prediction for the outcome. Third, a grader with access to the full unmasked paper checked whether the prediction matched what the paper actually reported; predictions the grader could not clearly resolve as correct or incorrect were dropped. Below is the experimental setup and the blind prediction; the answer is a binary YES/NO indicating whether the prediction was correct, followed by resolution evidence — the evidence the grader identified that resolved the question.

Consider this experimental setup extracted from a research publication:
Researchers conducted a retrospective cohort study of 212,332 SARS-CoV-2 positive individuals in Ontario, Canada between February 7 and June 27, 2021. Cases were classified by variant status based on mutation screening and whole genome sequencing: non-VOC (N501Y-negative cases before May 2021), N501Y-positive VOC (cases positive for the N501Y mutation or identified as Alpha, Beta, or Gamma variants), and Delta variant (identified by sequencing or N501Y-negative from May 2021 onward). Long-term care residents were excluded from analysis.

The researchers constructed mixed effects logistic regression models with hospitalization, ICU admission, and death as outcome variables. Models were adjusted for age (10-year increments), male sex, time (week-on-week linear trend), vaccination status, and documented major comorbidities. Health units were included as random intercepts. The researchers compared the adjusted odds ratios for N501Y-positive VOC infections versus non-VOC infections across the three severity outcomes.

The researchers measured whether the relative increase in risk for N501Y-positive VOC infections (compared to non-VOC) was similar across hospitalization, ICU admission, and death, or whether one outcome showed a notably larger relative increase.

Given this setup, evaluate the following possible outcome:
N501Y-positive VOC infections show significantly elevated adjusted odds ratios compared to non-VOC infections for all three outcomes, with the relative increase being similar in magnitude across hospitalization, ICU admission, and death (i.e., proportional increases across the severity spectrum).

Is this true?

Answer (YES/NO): NO